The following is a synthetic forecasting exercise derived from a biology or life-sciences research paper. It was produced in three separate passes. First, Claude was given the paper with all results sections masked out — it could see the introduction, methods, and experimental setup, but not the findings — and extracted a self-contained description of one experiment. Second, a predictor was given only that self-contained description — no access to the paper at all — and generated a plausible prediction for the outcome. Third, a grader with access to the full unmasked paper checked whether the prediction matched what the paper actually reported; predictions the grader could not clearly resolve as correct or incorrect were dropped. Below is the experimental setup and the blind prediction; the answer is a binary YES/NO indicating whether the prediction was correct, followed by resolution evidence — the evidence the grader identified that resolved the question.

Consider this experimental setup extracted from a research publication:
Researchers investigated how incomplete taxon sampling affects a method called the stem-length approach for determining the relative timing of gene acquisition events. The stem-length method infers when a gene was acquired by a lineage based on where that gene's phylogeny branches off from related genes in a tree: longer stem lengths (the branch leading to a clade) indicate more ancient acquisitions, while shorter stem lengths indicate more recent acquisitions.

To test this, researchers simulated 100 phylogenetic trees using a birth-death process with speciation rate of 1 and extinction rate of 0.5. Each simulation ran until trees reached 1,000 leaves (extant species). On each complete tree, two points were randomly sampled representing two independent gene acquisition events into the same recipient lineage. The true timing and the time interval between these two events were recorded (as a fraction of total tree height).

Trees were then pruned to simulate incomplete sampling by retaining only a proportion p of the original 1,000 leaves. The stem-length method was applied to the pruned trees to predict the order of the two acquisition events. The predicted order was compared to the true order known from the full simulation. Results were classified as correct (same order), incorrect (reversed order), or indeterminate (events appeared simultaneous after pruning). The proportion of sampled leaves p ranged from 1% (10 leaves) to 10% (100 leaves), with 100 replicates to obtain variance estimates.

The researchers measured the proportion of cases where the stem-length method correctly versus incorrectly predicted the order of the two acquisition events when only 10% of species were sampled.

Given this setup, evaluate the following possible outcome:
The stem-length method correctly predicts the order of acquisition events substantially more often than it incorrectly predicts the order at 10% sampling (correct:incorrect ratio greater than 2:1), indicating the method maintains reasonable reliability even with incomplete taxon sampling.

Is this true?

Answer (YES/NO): NO